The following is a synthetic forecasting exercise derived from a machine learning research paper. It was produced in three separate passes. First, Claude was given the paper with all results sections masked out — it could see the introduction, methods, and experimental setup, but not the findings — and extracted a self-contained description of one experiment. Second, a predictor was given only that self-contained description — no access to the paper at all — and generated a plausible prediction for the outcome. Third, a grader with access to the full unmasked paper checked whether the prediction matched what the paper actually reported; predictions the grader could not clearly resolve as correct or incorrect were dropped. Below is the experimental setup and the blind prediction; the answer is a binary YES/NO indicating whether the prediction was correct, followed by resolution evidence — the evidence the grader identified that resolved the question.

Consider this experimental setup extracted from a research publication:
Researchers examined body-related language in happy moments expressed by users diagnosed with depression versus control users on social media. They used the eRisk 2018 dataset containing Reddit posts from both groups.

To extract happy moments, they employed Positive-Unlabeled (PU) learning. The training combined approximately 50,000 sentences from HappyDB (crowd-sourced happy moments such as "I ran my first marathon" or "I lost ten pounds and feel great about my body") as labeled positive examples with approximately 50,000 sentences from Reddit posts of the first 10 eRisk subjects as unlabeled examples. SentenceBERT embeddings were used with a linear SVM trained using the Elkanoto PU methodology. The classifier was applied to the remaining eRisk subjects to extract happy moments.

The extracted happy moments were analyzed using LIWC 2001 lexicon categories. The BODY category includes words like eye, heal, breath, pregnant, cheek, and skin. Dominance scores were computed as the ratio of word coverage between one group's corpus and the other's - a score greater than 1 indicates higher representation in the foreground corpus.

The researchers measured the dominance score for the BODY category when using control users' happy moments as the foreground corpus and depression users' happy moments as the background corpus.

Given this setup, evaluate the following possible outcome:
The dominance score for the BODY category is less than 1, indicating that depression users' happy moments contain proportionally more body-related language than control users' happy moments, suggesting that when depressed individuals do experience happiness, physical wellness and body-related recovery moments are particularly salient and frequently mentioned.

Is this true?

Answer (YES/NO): NO